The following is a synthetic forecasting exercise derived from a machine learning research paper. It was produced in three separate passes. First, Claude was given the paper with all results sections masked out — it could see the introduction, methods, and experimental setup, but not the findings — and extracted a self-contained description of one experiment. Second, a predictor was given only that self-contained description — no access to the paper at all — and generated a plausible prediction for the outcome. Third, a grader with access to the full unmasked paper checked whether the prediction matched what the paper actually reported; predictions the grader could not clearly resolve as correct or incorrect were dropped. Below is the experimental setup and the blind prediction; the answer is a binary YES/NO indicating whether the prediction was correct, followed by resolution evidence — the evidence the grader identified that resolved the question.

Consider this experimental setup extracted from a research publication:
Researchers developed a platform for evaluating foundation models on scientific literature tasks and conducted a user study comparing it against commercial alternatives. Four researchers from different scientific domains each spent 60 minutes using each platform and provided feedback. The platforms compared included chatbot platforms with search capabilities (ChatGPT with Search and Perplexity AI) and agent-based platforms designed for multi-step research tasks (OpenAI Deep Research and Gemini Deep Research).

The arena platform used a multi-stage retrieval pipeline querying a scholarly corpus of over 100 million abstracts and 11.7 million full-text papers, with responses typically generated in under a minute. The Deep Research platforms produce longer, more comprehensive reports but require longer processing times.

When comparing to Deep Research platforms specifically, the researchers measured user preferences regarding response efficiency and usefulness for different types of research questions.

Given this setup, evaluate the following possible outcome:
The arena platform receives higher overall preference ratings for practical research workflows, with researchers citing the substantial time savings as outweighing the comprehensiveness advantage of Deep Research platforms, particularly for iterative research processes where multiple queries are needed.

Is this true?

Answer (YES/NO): NO